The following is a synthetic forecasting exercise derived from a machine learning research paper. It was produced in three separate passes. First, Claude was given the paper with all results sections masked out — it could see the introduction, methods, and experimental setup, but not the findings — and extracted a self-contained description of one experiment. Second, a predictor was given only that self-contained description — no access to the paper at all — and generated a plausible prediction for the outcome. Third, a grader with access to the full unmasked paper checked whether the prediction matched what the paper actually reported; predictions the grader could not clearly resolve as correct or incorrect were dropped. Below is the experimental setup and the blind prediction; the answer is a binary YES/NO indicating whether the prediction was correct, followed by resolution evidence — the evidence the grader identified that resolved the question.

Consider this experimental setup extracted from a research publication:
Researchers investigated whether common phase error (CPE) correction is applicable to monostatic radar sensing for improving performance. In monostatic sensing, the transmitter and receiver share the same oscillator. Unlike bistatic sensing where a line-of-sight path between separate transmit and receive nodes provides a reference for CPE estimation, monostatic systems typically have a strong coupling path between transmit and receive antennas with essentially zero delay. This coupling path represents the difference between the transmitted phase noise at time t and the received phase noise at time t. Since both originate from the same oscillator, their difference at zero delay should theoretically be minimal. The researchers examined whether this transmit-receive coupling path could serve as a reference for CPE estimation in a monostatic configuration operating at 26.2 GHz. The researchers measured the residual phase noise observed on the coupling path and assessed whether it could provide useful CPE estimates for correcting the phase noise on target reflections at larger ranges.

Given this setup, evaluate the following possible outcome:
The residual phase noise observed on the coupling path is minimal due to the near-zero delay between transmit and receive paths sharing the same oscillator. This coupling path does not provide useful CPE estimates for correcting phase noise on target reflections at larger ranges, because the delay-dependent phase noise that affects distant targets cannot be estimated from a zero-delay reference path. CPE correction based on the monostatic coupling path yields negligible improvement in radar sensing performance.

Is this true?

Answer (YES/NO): YES